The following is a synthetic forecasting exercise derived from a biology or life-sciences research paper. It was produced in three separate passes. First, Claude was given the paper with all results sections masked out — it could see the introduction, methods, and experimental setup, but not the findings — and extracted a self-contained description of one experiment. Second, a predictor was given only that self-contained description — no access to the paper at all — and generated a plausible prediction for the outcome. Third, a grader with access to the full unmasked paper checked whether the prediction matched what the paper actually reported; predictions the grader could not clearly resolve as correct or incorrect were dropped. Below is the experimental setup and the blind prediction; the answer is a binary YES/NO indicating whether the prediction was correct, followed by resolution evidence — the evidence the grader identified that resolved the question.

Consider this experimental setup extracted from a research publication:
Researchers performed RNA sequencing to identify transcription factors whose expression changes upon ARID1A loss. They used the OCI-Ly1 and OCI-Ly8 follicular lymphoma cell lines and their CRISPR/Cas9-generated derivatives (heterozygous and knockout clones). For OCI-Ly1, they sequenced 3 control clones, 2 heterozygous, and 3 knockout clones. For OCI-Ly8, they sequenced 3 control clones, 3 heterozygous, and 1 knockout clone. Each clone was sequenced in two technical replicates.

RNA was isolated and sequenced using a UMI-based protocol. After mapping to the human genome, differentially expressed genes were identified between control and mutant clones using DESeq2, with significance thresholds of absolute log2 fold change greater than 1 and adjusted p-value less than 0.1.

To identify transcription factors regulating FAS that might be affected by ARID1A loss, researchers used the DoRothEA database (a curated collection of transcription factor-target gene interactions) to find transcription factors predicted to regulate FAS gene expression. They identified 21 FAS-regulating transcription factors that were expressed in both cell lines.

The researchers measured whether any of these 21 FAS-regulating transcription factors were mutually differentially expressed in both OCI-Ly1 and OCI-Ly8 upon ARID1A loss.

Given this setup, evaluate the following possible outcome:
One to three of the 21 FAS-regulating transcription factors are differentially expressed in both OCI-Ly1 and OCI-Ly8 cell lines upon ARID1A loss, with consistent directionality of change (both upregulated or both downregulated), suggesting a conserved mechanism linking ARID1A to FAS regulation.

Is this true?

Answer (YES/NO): NO